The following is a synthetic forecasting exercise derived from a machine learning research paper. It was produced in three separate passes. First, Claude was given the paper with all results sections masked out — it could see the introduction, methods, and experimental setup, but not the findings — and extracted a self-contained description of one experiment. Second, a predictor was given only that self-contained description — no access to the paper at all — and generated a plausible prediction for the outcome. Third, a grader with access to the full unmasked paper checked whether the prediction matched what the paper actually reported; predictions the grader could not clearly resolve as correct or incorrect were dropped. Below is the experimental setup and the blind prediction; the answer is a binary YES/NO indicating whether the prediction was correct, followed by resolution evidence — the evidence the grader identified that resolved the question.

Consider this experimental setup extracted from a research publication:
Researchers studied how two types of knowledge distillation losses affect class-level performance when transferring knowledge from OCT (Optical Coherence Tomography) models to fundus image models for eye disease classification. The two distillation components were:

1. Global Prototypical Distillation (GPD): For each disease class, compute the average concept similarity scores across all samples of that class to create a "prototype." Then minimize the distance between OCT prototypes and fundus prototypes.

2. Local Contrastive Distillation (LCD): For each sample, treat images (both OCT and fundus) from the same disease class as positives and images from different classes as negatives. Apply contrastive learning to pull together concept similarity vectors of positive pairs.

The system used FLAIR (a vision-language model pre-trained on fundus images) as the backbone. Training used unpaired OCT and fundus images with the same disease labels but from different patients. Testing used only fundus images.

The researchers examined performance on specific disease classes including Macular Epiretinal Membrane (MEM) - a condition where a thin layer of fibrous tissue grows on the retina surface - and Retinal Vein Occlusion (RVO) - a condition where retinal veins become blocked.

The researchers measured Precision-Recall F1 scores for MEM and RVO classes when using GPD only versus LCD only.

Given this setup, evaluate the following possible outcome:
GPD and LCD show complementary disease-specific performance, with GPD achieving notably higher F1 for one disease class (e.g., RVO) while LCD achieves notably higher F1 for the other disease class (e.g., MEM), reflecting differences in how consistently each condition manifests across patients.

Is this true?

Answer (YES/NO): NO